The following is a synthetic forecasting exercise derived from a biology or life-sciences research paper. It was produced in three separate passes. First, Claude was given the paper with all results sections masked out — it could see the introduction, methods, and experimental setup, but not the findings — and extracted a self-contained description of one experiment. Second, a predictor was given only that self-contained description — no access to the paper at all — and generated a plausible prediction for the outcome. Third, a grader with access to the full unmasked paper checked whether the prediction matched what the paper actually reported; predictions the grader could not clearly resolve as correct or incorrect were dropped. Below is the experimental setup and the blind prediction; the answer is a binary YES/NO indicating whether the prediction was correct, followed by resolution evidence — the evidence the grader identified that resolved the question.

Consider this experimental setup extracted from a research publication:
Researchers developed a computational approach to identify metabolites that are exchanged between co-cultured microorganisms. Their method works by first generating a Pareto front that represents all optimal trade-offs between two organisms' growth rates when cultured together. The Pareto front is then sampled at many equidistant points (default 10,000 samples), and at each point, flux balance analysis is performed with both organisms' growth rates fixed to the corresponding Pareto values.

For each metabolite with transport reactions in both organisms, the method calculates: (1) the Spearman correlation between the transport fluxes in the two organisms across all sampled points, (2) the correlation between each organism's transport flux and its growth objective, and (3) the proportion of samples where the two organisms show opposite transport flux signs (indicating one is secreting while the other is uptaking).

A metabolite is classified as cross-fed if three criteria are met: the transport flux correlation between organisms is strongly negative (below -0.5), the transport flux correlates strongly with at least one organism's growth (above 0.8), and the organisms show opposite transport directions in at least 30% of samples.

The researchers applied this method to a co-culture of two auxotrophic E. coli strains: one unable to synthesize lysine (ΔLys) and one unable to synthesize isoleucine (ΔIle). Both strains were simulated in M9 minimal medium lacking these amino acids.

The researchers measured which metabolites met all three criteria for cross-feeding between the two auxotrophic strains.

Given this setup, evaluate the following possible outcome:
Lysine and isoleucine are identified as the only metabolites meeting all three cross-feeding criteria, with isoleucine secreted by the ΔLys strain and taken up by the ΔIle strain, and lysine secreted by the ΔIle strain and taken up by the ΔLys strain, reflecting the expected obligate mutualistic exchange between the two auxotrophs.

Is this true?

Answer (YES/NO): YES